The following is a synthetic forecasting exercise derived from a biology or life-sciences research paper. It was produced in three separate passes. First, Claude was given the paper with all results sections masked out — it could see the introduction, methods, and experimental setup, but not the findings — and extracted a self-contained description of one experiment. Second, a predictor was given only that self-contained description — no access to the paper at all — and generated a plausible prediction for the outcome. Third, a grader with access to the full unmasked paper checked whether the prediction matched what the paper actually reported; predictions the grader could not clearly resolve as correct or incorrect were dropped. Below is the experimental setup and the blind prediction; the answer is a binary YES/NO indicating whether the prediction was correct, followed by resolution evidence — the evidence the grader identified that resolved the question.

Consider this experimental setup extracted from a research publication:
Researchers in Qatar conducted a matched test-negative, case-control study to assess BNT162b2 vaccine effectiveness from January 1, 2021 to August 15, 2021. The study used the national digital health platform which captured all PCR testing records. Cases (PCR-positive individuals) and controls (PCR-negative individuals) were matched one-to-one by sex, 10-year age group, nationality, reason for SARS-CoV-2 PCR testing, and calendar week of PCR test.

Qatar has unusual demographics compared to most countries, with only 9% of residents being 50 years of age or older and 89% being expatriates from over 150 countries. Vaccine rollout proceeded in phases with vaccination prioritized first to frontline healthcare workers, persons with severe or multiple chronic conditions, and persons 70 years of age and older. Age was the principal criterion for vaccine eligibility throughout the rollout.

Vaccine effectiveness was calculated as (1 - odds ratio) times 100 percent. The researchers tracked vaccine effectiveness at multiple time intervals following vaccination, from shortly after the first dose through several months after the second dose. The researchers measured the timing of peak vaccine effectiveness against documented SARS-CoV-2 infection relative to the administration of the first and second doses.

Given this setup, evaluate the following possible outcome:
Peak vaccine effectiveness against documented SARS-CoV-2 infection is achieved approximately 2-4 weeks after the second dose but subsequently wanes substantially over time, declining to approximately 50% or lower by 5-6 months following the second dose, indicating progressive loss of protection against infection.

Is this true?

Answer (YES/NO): YES